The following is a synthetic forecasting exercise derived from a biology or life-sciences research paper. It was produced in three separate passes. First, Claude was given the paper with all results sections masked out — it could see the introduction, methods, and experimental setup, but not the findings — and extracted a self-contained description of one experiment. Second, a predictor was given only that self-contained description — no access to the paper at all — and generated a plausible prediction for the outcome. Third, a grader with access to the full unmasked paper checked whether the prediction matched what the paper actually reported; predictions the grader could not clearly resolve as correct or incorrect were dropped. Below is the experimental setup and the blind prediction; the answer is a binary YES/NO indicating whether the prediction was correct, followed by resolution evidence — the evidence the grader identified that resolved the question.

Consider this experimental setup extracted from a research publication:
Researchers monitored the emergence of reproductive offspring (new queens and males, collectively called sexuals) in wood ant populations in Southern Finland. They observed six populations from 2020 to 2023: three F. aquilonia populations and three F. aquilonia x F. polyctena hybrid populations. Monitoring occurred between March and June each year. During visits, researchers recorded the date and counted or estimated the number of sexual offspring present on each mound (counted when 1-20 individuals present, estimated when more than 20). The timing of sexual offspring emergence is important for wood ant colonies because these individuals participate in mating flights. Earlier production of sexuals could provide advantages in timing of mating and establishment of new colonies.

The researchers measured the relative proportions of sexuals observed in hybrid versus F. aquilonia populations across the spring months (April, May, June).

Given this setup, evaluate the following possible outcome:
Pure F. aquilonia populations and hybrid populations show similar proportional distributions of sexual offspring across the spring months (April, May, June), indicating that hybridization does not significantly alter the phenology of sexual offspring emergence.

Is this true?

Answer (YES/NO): NO